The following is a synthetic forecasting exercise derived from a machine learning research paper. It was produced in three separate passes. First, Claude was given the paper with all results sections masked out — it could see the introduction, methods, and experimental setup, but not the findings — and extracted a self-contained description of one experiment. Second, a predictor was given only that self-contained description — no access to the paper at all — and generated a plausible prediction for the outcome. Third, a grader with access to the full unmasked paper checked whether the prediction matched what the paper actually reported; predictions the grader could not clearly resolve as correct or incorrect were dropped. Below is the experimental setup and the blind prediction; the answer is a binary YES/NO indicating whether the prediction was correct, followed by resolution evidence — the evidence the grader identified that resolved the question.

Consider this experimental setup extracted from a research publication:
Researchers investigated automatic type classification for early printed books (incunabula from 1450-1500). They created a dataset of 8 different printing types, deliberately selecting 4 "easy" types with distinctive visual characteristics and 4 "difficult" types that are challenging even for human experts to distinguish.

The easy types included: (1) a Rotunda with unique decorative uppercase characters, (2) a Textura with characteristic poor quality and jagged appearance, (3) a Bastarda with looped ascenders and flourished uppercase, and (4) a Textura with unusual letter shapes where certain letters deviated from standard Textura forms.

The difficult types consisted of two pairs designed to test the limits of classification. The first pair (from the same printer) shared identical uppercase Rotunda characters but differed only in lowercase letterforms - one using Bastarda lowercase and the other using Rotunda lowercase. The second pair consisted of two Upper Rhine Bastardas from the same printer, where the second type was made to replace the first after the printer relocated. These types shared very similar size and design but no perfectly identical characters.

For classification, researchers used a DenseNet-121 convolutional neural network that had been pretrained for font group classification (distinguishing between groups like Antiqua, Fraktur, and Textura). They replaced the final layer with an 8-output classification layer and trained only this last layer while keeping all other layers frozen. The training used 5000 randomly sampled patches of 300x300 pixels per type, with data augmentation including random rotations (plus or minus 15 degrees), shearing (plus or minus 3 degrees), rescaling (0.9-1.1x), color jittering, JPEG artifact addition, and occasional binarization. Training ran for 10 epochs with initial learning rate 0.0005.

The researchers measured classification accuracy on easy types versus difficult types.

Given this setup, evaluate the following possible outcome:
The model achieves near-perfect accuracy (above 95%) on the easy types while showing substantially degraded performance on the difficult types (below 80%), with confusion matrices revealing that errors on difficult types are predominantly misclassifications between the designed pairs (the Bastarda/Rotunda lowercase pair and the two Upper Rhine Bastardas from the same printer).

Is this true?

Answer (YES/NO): NO